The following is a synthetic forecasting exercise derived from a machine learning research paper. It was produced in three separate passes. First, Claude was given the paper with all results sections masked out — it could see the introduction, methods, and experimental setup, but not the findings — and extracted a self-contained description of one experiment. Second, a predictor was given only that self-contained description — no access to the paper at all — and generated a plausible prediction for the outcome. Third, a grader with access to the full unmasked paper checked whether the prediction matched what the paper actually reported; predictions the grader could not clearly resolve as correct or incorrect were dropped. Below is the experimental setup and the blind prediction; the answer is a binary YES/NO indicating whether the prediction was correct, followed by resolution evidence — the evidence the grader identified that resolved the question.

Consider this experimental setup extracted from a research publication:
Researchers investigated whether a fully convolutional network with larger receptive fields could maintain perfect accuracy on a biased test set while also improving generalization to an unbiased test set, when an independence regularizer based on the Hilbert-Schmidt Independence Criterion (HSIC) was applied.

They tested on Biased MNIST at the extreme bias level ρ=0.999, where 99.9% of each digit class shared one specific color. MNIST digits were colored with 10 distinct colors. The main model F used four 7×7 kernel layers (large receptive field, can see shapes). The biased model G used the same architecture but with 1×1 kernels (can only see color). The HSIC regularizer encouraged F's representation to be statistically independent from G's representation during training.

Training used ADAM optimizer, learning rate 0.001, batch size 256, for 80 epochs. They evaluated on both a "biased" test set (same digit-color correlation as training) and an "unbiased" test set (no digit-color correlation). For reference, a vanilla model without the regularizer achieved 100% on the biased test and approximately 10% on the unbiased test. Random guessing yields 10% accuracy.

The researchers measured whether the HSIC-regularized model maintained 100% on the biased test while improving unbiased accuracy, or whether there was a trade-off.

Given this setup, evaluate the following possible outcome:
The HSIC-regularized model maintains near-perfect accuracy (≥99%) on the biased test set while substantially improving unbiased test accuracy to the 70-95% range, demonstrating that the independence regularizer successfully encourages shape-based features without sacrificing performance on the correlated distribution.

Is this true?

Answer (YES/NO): NO